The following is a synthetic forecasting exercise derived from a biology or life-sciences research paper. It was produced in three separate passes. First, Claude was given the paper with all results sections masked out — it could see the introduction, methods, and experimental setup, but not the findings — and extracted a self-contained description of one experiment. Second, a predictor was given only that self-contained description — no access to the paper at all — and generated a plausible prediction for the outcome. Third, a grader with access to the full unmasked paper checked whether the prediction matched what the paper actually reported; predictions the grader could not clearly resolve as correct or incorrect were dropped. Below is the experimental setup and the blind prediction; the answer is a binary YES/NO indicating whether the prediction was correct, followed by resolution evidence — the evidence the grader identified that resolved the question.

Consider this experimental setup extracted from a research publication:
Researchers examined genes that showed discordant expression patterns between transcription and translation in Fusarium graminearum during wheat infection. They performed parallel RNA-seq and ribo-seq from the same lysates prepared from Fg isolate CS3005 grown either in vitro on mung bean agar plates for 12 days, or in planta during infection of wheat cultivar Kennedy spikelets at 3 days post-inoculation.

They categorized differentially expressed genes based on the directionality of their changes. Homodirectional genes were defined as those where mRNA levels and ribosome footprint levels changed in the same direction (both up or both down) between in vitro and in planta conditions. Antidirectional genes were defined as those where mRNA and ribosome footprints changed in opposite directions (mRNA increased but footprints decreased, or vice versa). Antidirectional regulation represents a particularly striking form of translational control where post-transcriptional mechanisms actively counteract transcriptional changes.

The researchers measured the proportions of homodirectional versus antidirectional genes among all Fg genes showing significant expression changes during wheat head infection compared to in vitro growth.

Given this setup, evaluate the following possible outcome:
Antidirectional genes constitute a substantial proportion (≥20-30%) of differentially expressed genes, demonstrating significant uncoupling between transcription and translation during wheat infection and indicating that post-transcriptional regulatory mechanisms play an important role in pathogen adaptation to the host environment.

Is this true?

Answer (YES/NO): NO